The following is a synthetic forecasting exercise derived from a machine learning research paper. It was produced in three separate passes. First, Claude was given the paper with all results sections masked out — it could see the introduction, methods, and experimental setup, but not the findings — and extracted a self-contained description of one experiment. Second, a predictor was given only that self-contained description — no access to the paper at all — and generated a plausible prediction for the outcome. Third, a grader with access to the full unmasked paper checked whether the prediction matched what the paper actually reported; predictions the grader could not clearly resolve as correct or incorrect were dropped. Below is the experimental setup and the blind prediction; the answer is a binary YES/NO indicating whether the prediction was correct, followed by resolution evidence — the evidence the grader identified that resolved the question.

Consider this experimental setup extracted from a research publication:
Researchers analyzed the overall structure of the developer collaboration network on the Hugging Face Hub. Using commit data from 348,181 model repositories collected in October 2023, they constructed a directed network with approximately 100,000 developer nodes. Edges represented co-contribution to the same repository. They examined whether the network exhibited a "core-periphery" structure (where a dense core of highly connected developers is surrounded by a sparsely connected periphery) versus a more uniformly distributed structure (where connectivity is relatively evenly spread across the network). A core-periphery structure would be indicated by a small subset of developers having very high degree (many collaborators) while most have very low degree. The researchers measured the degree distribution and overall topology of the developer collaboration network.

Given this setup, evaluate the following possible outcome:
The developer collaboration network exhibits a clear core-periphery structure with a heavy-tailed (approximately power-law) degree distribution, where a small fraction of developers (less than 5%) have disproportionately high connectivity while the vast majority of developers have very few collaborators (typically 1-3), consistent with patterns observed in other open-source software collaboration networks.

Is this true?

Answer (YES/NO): YES